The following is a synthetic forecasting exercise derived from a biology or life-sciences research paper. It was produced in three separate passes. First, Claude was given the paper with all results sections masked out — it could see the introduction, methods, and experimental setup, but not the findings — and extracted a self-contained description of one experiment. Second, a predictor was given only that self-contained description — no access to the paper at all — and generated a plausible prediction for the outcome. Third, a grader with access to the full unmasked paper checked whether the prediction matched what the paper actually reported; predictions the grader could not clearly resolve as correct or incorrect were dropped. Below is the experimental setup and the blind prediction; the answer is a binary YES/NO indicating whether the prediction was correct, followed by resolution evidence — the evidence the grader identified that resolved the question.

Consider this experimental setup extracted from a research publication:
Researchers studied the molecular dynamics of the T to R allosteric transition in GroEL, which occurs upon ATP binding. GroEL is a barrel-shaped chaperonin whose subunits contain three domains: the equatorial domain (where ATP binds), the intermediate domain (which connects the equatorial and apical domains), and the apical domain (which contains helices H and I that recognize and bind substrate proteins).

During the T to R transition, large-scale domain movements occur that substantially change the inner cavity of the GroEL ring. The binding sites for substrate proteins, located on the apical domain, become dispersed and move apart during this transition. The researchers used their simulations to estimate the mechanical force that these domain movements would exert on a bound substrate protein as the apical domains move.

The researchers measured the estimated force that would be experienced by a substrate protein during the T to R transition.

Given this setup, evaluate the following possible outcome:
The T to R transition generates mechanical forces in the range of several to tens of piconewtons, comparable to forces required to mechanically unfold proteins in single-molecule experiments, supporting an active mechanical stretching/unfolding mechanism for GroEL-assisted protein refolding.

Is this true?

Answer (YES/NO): YES